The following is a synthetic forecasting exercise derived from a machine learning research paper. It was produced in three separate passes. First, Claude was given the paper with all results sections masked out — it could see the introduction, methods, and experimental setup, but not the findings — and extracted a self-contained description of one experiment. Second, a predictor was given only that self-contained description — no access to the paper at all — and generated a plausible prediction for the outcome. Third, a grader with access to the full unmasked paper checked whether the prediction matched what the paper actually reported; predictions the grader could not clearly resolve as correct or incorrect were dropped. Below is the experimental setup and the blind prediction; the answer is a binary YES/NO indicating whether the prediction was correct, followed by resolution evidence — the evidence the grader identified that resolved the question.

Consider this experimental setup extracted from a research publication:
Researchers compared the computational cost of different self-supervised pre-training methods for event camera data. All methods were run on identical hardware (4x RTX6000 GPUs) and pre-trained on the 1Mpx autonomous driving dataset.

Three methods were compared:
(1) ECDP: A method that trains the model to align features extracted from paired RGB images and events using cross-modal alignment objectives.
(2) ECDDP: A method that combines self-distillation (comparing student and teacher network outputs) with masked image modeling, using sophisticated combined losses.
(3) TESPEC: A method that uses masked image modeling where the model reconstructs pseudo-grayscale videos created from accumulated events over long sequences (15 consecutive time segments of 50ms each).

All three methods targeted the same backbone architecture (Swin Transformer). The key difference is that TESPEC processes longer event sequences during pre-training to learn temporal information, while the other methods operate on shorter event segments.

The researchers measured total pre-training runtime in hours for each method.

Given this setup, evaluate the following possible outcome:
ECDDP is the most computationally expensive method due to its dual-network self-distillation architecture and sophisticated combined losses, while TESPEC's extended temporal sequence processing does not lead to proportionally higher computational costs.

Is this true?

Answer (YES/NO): NO